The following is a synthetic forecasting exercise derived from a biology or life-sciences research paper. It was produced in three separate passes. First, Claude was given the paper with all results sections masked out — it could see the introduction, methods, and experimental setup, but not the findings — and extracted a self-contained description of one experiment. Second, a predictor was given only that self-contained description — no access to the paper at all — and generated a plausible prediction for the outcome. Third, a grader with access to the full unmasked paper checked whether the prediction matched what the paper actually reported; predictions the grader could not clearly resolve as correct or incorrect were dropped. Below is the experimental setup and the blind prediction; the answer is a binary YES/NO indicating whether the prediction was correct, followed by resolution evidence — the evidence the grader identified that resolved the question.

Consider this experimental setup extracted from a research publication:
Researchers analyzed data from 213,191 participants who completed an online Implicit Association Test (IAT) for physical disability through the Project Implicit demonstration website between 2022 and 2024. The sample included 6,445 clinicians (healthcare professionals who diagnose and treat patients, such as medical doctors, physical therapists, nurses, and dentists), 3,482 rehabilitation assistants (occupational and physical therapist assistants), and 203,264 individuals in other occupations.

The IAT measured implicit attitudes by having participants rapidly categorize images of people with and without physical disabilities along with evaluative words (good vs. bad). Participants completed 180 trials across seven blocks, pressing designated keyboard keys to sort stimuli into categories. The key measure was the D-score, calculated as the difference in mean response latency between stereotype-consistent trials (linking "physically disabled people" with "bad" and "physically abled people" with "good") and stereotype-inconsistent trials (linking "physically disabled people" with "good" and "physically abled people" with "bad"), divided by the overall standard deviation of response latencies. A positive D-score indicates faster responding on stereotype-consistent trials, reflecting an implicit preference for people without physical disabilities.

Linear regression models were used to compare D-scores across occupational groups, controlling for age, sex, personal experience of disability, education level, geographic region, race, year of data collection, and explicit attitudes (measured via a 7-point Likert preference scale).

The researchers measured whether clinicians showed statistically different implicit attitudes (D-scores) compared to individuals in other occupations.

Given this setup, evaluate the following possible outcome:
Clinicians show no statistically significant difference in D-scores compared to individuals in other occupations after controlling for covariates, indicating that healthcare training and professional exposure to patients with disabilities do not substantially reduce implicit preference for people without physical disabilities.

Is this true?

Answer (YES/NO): YES